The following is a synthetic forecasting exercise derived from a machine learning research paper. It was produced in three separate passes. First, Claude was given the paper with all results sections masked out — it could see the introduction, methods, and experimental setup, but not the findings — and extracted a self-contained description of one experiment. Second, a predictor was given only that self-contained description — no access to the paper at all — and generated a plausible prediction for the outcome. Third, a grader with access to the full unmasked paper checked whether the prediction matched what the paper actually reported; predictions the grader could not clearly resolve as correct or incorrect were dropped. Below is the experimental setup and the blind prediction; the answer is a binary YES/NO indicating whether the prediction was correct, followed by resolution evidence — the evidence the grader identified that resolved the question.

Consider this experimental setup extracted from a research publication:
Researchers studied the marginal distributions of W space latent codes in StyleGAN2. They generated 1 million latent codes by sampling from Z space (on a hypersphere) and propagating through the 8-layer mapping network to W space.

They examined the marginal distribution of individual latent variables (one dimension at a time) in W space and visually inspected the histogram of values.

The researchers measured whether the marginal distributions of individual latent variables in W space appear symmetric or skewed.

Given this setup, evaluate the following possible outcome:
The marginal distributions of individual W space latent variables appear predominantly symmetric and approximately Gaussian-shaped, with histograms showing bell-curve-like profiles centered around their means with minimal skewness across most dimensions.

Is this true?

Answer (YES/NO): NO